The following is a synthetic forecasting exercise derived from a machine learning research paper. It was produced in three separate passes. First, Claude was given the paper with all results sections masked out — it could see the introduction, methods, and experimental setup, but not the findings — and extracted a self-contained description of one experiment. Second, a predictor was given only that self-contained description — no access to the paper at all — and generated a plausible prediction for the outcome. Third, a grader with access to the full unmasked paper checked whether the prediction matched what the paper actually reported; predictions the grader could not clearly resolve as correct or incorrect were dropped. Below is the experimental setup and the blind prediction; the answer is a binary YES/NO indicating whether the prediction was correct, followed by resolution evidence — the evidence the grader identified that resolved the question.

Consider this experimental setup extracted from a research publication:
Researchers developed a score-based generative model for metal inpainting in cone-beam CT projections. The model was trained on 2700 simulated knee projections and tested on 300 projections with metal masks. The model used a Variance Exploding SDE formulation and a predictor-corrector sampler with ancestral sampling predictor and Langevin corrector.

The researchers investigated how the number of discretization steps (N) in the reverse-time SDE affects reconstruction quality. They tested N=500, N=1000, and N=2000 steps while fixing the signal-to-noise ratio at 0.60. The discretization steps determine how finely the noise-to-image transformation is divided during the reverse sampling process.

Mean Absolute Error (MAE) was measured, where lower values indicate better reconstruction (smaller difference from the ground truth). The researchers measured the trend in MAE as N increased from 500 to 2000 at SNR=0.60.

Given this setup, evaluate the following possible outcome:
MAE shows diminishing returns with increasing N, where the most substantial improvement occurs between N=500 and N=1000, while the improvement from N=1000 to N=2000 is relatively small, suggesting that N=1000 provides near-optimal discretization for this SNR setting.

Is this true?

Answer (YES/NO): NO